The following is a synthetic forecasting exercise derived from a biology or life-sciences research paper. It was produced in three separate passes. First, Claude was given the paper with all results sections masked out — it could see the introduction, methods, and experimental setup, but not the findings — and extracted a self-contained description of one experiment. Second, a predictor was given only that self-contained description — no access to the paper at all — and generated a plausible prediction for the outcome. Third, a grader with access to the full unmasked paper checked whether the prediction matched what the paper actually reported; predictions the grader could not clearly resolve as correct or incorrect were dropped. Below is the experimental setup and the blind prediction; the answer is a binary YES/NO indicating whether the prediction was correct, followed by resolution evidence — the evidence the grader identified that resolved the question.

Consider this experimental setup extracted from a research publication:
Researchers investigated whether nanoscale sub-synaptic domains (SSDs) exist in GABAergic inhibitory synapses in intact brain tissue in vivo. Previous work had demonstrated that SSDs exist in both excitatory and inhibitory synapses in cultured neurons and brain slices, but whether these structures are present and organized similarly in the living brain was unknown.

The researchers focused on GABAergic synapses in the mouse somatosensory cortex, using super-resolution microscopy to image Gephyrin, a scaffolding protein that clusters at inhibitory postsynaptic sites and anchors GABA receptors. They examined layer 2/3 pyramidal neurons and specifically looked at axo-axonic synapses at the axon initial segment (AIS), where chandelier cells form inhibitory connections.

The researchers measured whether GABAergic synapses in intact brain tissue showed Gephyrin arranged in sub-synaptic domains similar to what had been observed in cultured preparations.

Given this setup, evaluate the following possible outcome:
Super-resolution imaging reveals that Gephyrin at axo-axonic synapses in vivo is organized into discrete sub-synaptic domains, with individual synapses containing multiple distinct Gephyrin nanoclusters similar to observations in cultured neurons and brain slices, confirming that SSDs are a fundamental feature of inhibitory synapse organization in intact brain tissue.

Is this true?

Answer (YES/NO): YES